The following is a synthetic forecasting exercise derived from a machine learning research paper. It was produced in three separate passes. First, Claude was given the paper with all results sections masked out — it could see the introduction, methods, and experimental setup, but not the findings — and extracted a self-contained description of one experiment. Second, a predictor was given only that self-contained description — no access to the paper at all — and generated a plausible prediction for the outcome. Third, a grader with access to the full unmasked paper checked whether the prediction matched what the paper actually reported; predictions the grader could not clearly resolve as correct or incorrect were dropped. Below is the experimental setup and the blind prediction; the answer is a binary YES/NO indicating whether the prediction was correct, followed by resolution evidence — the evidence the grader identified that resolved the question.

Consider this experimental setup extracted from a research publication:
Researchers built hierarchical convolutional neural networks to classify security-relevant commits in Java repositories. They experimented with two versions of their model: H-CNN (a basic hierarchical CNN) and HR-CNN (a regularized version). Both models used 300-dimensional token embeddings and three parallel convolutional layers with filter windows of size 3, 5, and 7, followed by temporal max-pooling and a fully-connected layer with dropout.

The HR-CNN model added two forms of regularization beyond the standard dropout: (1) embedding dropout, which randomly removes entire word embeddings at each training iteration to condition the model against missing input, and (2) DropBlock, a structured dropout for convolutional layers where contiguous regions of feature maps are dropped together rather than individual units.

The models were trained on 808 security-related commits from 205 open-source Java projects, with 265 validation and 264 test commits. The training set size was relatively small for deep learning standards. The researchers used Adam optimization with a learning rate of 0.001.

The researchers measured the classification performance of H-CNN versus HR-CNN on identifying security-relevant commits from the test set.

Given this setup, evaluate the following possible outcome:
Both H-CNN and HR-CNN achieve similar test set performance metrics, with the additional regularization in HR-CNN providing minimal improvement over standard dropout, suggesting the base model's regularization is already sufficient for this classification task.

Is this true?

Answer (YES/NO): NO